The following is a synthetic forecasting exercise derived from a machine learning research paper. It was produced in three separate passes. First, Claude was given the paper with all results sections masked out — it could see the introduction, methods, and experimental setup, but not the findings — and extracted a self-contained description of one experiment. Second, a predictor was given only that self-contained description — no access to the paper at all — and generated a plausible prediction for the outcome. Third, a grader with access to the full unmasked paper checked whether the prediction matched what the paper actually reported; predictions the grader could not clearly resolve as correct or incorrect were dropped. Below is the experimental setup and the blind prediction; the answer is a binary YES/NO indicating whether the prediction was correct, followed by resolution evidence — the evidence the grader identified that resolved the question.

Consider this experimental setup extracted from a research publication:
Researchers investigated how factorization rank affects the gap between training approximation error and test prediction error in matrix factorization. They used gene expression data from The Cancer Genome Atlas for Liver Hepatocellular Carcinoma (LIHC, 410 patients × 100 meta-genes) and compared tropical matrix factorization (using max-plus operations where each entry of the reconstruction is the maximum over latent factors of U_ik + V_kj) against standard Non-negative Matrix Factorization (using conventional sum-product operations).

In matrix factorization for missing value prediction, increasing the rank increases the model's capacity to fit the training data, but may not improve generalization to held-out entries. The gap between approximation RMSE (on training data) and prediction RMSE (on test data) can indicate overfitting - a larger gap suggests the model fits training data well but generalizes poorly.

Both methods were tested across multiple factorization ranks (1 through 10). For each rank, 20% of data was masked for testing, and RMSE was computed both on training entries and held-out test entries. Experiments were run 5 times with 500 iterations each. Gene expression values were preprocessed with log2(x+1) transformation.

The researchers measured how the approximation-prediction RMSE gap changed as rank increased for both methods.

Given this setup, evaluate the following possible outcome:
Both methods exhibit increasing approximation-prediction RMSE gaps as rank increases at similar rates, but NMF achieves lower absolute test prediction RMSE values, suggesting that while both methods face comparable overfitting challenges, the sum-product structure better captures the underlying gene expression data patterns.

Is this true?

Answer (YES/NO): NO